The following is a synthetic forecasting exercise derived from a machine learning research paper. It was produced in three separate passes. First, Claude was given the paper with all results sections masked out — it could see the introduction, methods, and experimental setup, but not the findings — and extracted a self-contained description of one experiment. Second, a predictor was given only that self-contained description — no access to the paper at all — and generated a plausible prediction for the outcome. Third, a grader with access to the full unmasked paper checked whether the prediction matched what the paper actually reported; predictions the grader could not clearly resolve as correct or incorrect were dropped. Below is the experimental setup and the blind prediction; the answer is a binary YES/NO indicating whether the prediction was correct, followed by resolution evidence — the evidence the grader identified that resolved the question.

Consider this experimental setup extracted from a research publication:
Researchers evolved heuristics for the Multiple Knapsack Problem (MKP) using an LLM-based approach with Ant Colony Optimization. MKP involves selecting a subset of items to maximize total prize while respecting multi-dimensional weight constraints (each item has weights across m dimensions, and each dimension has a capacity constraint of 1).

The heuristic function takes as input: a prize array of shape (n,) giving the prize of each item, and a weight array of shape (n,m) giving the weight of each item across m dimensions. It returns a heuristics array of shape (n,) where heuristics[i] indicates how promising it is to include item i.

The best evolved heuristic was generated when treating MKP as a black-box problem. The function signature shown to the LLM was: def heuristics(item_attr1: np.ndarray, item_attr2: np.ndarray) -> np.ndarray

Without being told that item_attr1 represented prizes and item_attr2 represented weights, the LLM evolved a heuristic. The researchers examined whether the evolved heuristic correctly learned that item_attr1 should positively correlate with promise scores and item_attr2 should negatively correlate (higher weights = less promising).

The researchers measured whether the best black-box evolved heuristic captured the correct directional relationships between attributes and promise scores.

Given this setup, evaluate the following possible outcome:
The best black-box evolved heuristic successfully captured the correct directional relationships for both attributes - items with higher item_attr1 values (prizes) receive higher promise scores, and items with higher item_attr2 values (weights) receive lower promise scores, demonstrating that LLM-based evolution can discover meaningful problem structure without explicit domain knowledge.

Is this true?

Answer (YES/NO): YES